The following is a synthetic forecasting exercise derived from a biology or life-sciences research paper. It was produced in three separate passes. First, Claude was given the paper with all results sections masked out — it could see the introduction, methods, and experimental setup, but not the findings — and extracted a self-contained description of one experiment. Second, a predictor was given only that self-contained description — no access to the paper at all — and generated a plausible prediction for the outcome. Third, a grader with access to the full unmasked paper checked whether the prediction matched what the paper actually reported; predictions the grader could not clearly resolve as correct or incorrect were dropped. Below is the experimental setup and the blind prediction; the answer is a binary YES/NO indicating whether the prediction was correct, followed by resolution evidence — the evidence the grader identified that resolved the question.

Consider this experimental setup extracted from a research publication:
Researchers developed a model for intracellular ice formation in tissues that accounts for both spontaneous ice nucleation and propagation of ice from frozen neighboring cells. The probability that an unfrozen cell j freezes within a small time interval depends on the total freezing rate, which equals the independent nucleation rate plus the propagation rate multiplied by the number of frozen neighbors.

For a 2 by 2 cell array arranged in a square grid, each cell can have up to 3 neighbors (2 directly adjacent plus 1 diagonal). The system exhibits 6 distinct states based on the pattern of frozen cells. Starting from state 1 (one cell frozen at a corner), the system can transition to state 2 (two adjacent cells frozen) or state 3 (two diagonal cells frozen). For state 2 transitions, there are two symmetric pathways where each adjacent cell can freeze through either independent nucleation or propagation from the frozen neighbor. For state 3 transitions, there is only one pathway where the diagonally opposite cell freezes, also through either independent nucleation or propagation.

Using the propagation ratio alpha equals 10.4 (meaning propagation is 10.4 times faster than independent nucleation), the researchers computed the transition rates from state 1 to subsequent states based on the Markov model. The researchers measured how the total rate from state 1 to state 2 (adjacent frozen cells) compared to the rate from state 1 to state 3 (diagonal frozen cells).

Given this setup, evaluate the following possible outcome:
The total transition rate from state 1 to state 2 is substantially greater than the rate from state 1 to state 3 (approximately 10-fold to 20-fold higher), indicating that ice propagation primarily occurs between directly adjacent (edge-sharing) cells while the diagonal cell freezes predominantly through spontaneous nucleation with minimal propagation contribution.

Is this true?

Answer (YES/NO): NO